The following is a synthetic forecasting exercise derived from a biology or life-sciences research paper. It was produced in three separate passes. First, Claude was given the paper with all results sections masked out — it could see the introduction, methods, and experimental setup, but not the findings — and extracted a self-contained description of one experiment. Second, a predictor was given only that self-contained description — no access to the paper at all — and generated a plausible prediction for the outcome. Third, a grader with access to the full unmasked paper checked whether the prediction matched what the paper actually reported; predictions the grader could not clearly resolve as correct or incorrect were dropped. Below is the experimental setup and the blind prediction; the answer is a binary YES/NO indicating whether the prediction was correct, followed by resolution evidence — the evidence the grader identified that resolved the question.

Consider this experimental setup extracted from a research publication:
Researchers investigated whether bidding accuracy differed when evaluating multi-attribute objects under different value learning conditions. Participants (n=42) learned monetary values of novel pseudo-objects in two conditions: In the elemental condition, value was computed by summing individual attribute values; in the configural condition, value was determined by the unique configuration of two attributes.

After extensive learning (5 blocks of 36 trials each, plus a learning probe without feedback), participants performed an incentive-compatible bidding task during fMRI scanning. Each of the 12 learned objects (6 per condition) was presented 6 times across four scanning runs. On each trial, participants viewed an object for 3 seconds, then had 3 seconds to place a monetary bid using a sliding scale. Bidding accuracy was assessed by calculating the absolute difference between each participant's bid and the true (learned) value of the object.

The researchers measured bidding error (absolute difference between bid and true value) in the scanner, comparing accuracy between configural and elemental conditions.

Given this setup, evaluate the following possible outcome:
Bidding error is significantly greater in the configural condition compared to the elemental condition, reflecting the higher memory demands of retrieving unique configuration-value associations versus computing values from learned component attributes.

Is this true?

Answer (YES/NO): NO